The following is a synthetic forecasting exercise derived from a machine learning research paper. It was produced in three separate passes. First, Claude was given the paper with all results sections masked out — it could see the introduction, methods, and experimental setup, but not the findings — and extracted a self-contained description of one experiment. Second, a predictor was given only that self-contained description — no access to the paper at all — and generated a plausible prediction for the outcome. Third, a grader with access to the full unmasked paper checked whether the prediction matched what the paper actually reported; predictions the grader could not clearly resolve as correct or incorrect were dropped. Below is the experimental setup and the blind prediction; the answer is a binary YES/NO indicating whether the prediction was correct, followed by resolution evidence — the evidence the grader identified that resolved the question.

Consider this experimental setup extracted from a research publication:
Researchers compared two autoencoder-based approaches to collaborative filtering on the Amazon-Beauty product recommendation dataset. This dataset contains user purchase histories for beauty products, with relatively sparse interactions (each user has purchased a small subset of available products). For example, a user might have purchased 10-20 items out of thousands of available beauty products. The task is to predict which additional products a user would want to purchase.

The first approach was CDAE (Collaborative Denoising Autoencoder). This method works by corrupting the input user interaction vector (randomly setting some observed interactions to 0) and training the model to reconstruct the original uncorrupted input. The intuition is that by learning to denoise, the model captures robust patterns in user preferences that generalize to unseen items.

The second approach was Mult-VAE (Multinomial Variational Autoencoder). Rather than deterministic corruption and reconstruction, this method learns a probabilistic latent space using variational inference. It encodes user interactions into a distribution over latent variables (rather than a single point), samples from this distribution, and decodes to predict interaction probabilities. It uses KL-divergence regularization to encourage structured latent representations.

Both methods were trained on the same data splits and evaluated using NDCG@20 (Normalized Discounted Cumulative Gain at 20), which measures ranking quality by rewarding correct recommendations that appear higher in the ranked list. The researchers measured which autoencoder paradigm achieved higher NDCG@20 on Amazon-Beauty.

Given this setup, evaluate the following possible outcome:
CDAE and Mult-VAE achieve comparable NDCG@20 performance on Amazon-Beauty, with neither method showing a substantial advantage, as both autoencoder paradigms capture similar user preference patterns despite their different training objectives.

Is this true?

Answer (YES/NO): NO